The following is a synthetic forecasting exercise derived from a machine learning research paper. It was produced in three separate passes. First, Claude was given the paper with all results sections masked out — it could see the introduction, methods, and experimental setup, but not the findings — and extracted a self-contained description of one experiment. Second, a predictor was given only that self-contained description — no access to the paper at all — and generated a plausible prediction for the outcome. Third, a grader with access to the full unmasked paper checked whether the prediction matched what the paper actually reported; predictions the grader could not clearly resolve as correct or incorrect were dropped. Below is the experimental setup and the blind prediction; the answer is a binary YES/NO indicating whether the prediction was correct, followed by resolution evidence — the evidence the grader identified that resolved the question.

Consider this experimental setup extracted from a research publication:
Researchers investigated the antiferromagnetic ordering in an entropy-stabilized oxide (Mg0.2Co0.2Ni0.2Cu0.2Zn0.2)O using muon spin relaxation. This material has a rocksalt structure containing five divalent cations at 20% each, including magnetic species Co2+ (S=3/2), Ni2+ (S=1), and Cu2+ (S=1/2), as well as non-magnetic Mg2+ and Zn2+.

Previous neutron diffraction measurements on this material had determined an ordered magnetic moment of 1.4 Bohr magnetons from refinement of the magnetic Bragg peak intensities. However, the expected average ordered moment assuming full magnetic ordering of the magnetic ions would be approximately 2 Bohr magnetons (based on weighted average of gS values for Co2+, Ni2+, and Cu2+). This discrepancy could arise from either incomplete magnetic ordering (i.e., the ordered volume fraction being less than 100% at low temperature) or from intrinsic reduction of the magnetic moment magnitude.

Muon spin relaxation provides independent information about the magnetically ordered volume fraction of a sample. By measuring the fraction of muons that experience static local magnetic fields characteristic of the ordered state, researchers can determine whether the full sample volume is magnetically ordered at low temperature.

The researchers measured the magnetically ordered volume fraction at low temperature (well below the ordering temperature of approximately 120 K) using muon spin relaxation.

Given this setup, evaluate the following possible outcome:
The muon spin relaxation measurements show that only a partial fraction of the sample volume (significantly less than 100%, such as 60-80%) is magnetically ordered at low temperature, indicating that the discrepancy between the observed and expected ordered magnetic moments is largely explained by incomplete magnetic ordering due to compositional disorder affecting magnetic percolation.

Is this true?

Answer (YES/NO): NO